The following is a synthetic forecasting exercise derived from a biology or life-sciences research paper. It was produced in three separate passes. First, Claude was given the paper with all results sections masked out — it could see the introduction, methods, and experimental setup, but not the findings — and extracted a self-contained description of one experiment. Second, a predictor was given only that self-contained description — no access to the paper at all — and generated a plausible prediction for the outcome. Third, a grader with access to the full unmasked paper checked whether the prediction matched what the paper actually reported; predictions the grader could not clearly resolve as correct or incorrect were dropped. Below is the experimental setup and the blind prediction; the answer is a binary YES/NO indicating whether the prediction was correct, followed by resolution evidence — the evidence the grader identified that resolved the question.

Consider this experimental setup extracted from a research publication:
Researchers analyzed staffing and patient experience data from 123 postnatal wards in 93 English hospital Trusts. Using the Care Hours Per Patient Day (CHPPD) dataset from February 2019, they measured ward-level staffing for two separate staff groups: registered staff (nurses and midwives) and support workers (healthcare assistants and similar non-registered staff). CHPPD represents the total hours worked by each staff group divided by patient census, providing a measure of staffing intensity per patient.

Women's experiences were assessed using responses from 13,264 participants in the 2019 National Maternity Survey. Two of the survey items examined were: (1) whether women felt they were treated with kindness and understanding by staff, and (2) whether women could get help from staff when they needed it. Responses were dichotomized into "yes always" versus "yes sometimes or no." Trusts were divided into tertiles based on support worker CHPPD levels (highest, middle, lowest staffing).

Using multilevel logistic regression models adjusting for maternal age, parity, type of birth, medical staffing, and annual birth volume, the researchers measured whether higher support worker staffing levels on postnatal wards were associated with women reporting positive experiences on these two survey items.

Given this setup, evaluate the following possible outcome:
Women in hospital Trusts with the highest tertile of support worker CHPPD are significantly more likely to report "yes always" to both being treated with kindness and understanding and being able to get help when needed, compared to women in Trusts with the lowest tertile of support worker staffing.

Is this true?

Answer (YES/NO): YES